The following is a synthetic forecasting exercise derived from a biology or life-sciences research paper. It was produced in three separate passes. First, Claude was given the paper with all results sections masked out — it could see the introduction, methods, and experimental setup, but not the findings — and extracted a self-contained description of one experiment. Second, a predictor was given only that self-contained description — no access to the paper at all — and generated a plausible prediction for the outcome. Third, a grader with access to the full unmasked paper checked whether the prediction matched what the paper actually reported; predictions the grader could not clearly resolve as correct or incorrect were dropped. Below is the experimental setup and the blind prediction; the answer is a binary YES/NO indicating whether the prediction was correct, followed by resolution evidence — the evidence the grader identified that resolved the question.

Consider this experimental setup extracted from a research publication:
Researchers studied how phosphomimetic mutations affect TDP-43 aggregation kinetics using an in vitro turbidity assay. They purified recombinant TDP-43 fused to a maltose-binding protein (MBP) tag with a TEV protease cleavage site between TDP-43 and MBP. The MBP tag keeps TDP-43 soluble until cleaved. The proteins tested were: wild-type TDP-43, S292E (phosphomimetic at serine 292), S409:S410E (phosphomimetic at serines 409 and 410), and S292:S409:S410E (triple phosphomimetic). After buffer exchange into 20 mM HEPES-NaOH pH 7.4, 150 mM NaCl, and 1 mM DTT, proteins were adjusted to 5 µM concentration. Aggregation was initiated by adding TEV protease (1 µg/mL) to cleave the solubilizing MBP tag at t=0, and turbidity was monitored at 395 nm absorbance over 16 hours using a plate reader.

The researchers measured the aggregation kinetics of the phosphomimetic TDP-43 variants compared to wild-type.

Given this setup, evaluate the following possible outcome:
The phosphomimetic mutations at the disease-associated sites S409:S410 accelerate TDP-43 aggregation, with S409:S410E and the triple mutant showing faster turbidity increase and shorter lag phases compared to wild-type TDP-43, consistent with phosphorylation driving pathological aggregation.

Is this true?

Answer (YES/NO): NO